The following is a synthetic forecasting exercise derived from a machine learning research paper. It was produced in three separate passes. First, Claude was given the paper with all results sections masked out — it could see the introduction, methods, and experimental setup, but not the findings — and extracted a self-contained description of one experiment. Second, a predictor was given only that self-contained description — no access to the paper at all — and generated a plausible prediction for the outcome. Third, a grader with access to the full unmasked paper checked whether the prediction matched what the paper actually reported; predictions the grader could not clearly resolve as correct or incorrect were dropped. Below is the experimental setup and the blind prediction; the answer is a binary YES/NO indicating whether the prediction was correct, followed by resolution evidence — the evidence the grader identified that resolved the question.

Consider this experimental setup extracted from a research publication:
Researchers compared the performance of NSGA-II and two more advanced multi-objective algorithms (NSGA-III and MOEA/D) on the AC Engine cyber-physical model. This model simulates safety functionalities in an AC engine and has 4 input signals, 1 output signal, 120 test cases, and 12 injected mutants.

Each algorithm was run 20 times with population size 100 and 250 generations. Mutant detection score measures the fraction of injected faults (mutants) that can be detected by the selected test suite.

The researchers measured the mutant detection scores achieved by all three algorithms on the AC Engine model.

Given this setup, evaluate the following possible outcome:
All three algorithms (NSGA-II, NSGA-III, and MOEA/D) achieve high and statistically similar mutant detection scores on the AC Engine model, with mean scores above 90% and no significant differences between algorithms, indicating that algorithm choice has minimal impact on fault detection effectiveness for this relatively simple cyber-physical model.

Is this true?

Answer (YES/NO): NO